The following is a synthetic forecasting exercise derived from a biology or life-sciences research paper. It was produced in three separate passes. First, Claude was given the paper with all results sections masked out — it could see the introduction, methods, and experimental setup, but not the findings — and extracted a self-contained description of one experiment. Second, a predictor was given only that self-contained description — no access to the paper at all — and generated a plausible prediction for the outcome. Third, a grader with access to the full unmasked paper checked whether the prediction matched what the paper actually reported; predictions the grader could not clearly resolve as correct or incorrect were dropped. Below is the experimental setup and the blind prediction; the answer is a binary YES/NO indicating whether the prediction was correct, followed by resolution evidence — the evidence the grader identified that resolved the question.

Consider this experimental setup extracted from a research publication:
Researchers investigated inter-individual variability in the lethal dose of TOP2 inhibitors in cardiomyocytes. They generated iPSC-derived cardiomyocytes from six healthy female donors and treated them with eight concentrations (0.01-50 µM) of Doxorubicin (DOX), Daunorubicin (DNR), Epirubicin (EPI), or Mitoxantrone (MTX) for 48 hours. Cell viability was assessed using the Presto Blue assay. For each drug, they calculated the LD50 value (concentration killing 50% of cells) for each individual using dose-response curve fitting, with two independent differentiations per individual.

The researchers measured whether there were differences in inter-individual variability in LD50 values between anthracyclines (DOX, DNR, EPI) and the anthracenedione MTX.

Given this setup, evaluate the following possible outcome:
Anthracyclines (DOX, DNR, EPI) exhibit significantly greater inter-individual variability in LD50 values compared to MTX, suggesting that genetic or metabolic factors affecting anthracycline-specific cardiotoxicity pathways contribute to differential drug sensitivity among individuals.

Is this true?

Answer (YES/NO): YES